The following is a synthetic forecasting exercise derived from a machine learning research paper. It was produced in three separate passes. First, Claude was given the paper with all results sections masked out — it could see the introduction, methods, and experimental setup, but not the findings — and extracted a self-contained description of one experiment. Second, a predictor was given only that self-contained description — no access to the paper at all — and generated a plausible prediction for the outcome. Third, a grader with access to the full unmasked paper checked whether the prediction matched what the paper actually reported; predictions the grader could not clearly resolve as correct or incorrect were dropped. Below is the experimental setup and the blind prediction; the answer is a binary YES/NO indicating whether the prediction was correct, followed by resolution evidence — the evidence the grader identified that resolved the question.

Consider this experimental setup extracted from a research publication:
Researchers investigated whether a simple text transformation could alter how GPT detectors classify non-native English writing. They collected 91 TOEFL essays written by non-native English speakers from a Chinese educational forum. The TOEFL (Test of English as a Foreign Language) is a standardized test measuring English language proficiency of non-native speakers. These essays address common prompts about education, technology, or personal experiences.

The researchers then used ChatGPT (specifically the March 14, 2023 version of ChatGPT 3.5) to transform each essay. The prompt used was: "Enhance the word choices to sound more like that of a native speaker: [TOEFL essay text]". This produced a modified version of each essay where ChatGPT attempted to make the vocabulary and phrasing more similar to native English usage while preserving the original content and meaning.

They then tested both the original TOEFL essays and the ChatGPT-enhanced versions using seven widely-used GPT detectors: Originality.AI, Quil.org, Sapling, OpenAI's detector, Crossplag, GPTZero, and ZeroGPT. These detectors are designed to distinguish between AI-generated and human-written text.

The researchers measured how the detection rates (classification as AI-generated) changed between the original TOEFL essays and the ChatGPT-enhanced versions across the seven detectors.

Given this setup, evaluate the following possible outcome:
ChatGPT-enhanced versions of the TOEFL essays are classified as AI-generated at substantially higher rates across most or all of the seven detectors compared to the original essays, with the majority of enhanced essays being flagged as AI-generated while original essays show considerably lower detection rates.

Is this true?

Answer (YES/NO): NO